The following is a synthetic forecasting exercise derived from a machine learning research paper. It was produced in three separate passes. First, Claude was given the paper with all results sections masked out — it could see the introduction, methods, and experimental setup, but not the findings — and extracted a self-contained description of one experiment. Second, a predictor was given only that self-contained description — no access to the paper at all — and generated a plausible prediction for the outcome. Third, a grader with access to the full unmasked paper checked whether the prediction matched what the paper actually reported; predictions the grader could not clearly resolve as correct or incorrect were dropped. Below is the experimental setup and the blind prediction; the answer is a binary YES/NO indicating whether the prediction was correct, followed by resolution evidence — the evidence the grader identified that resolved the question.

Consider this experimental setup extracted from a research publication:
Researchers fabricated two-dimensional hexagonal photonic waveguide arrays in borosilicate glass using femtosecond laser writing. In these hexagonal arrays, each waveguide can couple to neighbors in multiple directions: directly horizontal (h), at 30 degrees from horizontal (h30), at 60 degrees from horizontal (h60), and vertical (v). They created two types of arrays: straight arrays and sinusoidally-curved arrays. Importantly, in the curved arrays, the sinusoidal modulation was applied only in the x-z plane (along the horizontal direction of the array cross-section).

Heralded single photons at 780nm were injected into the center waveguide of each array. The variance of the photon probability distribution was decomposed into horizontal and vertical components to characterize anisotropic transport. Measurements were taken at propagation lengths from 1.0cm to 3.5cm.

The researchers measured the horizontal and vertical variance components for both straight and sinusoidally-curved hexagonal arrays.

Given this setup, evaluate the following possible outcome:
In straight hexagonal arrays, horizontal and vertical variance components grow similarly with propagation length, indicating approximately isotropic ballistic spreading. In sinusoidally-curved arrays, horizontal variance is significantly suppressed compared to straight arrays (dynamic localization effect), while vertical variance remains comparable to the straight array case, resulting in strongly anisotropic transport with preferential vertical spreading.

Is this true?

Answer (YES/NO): NO